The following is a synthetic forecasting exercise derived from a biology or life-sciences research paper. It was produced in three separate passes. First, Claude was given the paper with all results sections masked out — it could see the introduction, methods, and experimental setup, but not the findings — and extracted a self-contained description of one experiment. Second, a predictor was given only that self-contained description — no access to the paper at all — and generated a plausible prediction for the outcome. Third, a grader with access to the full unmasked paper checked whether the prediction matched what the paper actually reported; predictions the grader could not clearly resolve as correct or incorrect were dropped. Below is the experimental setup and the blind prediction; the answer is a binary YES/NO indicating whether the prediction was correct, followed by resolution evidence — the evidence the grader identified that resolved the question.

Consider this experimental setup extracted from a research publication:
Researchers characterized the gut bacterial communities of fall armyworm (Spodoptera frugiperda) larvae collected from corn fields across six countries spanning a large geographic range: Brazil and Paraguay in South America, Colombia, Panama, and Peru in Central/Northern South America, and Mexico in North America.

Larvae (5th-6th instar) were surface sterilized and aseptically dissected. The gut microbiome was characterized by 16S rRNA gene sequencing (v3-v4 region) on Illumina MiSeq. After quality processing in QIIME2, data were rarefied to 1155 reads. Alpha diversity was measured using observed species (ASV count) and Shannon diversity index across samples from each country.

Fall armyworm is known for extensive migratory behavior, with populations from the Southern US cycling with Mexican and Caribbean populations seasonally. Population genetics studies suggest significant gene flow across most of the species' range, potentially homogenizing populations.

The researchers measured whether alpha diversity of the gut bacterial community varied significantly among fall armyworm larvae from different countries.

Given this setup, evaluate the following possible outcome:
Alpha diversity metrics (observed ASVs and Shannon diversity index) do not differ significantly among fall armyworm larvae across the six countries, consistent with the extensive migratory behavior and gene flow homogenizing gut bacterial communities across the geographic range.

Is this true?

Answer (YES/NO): YES